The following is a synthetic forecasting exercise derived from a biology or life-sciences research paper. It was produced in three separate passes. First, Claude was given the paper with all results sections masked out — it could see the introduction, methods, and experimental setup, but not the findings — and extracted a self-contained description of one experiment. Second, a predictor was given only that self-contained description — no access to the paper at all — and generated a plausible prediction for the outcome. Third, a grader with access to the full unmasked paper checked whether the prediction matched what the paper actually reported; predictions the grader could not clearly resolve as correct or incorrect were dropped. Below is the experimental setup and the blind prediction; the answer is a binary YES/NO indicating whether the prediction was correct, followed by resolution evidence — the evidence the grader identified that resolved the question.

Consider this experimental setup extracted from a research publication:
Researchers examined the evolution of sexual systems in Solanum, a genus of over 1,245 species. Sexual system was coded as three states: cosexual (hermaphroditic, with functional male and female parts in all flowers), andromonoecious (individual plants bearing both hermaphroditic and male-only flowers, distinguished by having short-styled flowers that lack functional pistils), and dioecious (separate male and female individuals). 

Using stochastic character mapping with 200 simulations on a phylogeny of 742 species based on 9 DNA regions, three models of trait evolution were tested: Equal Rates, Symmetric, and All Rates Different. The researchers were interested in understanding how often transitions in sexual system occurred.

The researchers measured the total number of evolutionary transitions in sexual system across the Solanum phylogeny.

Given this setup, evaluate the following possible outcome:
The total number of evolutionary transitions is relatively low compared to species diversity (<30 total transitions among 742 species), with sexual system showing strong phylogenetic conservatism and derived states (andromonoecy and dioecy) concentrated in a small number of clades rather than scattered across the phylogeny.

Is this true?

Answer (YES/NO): NO